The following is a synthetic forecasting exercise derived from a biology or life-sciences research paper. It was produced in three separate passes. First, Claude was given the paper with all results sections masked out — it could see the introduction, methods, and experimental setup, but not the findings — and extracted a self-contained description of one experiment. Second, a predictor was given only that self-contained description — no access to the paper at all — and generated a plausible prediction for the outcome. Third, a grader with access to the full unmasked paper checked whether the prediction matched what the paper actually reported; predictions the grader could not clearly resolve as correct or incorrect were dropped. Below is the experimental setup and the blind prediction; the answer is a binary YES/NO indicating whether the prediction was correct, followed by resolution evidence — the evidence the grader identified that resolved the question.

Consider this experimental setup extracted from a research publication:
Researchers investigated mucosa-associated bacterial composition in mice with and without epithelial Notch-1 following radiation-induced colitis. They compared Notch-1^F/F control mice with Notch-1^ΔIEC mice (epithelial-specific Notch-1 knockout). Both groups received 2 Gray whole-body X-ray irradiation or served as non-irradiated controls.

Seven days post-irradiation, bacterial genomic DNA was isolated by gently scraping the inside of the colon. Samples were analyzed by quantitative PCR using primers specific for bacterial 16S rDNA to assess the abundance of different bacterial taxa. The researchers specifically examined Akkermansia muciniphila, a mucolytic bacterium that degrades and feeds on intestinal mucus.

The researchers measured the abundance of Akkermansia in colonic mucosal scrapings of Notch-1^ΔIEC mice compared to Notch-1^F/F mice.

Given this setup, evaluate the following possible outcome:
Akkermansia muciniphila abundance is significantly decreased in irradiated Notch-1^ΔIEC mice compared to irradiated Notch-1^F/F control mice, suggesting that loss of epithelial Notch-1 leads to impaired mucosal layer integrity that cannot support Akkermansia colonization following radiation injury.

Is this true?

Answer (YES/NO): NO